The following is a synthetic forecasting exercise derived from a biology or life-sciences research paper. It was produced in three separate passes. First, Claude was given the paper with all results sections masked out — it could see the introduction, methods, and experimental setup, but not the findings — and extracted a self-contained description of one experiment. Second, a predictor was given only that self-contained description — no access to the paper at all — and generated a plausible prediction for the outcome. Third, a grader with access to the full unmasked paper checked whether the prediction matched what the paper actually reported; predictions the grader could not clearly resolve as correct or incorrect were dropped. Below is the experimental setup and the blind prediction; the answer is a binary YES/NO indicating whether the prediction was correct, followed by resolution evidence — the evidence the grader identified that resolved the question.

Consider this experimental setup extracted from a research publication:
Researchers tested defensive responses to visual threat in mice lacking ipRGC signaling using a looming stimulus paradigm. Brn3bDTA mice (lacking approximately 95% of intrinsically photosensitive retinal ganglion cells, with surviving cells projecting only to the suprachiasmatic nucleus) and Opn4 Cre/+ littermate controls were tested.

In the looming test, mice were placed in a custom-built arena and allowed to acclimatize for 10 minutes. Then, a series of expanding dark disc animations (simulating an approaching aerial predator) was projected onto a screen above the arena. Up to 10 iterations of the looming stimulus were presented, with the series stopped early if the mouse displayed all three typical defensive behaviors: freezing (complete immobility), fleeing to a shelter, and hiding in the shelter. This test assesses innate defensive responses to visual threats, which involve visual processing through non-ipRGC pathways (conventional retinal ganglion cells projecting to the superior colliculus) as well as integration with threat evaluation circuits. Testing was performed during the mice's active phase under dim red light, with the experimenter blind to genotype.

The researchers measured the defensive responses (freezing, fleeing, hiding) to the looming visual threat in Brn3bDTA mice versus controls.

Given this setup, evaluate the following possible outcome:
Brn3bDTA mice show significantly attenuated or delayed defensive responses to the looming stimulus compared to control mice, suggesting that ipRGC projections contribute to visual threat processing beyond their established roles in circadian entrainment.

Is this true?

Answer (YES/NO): NO